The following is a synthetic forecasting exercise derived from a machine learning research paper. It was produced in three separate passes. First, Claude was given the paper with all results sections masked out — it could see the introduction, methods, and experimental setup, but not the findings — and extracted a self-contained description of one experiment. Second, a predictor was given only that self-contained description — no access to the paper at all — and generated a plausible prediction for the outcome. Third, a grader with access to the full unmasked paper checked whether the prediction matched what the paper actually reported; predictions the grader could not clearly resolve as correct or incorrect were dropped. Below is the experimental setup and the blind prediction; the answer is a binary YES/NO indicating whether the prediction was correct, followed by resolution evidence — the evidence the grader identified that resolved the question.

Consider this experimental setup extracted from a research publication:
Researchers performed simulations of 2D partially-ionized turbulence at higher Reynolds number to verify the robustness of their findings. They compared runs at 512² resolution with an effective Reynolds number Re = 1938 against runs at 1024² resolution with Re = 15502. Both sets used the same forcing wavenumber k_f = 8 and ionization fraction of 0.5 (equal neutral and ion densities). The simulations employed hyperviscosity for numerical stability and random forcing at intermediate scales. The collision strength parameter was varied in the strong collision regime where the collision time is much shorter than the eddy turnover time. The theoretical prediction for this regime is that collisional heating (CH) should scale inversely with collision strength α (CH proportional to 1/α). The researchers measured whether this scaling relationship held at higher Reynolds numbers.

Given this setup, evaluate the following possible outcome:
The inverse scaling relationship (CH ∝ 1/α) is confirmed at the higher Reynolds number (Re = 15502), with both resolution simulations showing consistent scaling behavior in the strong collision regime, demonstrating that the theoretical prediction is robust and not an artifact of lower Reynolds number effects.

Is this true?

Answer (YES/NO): YES